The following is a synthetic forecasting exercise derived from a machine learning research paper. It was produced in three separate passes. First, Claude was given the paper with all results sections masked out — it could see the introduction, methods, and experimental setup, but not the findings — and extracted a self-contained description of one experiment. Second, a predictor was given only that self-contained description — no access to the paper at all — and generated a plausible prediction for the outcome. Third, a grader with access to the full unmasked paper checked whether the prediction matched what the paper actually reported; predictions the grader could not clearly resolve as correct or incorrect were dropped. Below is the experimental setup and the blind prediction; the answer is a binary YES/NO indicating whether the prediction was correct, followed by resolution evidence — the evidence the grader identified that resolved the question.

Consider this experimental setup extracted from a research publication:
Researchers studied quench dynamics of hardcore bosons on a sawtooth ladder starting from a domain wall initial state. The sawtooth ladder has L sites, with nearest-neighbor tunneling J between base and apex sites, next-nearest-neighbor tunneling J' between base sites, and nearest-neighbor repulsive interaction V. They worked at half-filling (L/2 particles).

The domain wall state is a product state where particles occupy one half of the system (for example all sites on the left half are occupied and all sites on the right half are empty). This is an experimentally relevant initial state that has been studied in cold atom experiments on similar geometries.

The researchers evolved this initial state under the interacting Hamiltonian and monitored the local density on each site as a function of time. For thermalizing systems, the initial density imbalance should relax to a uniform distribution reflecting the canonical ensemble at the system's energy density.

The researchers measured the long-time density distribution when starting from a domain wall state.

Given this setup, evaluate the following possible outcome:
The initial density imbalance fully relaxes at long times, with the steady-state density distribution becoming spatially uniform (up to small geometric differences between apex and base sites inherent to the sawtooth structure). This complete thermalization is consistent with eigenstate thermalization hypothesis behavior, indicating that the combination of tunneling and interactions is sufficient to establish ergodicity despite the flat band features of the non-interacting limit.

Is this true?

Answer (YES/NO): NO